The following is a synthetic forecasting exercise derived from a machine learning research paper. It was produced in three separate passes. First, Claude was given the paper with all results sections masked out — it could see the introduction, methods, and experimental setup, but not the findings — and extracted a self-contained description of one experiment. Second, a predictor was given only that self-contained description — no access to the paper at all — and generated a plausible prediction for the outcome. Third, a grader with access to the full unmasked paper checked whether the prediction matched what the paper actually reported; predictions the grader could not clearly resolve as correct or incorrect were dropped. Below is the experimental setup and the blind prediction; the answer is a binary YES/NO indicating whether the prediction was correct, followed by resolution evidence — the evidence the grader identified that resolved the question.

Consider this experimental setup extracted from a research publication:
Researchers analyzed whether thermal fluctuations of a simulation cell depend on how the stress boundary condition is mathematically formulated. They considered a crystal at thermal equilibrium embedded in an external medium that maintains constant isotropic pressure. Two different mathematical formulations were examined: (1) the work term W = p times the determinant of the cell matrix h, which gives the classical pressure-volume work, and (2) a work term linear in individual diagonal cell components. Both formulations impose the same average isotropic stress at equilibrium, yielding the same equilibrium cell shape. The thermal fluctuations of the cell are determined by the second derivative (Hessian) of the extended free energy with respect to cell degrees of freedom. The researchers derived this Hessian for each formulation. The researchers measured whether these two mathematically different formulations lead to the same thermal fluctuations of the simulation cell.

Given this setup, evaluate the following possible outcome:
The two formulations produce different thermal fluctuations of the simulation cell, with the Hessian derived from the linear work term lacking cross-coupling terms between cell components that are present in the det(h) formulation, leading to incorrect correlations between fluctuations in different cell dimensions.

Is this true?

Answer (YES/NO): YES